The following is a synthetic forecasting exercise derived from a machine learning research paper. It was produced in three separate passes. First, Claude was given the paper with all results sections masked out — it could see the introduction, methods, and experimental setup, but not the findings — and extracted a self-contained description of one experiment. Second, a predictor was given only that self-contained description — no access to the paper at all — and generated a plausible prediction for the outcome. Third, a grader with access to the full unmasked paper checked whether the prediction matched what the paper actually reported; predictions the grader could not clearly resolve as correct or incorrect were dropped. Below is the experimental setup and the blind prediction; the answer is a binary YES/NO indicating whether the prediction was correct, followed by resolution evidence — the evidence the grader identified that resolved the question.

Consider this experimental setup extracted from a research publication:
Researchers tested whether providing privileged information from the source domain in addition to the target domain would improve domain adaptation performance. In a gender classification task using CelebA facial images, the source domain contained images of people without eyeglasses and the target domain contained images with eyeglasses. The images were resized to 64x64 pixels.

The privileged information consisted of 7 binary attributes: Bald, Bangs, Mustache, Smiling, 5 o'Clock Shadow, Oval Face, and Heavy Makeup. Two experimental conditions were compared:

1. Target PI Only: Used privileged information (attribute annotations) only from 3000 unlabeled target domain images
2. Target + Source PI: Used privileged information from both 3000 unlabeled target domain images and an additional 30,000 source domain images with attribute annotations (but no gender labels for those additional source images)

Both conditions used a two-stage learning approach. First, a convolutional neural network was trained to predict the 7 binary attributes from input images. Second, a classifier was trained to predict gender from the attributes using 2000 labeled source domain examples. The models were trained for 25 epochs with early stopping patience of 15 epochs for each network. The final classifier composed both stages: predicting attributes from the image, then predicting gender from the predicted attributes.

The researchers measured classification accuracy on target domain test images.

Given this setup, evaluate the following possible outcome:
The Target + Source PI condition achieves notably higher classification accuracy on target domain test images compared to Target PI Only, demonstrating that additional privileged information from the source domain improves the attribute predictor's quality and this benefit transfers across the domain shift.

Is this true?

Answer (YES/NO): NO